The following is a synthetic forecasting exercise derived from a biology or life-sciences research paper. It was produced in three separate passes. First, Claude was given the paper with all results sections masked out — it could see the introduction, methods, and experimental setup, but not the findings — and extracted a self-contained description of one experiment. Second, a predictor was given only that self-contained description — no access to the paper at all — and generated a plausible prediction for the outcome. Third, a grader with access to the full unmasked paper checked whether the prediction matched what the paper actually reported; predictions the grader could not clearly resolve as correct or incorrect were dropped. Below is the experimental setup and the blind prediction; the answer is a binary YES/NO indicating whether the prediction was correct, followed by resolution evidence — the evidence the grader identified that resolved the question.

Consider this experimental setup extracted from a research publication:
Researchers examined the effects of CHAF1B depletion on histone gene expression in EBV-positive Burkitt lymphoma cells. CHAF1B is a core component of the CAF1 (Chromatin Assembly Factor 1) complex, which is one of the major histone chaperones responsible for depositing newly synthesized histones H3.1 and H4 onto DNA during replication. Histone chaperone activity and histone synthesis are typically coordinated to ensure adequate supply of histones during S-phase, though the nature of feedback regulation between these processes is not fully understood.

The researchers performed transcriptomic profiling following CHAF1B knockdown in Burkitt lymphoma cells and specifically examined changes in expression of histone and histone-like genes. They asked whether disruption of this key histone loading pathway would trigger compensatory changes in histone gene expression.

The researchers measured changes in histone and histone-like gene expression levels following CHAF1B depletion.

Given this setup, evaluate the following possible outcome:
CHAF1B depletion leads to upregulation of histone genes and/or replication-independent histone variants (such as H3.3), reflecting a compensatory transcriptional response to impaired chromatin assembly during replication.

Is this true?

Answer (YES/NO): NO